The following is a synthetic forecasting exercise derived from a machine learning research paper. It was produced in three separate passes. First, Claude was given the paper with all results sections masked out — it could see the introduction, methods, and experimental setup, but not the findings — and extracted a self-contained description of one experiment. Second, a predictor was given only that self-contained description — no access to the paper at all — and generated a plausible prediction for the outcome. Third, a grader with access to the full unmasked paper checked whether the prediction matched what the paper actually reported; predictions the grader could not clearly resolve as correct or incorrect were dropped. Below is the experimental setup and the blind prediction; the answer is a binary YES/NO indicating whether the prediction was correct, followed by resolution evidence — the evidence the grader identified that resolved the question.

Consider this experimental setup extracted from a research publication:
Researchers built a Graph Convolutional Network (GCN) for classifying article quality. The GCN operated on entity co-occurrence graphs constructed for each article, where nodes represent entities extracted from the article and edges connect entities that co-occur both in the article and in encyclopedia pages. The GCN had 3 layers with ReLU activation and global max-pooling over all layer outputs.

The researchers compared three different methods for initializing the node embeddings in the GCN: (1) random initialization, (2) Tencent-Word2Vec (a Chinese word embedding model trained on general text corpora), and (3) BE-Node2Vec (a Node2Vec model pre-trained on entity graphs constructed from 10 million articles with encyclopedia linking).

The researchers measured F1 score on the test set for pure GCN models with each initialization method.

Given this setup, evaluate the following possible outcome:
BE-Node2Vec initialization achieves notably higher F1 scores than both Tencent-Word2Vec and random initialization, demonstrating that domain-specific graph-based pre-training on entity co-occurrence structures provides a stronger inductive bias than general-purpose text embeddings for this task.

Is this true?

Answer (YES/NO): YES